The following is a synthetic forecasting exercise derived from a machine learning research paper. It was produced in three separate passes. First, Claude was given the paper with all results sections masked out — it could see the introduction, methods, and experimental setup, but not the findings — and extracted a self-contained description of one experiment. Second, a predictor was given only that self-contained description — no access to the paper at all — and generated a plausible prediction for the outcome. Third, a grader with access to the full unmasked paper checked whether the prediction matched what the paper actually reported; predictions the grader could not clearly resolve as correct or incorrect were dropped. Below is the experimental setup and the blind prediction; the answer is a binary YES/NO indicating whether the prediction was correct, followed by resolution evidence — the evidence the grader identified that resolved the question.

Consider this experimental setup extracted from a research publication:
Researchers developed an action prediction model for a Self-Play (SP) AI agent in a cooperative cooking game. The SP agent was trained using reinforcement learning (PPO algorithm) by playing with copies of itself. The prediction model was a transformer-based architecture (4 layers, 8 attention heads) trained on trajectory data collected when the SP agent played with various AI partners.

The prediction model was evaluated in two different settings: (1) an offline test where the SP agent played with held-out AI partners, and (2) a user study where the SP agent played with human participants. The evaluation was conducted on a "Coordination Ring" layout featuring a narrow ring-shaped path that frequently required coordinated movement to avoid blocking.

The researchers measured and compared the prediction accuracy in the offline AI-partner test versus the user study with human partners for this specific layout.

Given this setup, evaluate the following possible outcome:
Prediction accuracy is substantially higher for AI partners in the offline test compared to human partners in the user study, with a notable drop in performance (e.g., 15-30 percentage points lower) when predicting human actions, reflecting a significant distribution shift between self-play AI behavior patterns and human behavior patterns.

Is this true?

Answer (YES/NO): NO